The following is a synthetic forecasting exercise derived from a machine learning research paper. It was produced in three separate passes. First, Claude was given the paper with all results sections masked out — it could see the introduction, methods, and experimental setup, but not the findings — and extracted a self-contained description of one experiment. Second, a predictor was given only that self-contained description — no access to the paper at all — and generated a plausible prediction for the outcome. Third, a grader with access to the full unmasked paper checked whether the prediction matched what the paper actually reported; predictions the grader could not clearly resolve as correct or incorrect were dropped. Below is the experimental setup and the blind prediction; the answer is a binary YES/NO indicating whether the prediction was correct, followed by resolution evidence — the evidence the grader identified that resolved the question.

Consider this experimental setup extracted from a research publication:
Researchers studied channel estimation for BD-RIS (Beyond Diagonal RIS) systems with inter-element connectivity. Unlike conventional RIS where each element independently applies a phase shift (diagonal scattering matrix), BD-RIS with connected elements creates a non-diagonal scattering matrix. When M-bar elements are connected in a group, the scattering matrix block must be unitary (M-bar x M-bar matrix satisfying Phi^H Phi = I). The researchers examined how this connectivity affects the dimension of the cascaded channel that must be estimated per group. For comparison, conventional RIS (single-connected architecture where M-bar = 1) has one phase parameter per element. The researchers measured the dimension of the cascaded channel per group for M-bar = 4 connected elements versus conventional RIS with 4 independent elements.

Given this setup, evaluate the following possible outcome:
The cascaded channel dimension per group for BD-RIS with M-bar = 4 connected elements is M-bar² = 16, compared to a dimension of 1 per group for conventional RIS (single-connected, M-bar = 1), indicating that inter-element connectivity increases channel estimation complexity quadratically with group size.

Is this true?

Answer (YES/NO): YES